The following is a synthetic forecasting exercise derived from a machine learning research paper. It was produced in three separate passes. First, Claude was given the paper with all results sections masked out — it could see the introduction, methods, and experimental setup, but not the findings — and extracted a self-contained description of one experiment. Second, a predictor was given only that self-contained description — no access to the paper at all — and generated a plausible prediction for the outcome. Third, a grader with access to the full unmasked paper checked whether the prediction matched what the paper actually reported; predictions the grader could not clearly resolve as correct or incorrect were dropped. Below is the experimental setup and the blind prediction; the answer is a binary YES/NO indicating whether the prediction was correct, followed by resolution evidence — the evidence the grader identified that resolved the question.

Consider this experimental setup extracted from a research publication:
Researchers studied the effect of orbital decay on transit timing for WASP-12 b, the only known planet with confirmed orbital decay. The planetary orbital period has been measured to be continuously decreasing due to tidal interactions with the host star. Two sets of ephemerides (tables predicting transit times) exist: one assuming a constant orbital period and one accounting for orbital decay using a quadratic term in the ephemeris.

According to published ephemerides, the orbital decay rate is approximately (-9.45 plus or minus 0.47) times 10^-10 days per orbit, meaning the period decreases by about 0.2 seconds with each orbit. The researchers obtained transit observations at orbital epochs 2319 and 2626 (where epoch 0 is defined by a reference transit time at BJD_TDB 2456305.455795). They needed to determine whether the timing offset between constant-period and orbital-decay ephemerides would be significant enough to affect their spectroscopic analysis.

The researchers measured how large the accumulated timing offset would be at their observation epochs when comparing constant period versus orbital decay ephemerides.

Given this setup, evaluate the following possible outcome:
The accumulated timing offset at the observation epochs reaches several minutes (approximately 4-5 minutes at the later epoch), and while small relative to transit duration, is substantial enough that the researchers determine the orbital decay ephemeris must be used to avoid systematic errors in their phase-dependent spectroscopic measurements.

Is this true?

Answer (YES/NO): NO